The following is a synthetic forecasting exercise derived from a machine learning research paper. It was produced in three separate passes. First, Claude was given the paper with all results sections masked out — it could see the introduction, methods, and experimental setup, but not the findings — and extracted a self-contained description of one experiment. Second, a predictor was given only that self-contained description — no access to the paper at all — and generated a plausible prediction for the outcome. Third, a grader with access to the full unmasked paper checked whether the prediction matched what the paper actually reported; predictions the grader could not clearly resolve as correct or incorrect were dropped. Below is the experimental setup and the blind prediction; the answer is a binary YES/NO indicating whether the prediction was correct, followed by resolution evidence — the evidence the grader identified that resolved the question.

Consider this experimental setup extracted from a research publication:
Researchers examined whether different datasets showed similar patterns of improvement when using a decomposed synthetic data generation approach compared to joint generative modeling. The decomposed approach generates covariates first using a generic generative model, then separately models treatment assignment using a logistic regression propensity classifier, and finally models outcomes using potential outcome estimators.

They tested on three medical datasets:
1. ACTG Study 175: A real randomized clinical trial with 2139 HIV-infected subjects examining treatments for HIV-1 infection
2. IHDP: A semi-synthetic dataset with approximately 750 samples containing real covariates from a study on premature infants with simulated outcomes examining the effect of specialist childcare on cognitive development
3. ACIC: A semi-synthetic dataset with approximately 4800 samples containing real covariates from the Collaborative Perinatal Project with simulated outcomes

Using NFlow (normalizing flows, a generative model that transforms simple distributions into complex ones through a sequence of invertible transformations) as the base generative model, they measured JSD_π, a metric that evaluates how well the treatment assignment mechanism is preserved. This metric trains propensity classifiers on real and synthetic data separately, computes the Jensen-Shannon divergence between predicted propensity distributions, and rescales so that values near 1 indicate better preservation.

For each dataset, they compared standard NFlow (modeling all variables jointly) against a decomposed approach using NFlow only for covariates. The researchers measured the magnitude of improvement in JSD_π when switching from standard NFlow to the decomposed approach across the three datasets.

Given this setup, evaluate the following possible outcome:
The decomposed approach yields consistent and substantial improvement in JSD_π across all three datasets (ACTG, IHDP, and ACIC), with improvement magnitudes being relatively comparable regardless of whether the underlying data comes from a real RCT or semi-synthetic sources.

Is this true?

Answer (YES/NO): NO